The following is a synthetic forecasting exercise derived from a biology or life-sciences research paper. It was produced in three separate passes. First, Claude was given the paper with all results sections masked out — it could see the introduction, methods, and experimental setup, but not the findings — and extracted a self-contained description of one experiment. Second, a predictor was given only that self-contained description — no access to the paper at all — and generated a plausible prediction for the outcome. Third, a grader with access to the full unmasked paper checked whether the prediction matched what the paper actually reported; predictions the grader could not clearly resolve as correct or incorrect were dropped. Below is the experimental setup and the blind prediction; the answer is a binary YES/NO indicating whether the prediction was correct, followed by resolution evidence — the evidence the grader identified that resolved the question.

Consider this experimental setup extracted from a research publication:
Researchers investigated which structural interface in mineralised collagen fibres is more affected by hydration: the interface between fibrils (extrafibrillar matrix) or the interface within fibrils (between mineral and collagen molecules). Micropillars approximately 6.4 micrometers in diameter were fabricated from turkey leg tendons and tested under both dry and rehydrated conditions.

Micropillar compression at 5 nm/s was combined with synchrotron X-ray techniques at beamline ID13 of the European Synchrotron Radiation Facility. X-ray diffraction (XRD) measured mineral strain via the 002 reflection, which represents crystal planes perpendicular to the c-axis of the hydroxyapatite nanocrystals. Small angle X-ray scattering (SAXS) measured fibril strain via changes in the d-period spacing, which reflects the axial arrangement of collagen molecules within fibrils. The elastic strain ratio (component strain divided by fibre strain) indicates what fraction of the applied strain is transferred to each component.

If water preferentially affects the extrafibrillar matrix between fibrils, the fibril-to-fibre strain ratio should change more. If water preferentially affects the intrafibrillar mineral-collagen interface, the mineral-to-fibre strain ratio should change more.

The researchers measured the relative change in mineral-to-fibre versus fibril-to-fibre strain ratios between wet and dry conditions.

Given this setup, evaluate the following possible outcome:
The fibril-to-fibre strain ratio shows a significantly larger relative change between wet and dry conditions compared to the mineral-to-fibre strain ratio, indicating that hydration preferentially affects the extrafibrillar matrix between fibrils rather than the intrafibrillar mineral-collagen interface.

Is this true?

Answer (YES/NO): NO